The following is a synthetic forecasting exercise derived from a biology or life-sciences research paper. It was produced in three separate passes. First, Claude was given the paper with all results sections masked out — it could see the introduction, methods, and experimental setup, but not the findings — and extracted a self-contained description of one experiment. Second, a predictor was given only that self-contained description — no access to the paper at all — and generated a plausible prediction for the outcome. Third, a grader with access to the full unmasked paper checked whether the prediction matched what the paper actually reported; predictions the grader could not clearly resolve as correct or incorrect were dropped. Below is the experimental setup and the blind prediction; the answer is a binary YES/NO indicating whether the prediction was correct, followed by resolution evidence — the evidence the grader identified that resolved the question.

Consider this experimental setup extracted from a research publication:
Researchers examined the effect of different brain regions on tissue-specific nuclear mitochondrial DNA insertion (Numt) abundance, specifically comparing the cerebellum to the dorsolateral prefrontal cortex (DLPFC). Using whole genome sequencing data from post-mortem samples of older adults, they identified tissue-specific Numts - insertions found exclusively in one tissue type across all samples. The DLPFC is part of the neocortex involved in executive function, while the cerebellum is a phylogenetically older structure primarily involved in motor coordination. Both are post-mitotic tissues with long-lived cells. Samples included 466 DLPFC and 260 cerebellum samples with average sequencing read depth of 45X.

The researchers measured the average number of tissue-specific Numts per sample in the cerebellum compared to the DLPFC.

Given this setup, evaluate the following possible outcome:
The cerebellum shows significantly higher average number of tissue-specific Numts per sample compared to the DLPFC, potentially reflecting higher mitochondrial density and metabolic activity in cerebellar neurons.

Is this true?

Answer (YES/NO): NO